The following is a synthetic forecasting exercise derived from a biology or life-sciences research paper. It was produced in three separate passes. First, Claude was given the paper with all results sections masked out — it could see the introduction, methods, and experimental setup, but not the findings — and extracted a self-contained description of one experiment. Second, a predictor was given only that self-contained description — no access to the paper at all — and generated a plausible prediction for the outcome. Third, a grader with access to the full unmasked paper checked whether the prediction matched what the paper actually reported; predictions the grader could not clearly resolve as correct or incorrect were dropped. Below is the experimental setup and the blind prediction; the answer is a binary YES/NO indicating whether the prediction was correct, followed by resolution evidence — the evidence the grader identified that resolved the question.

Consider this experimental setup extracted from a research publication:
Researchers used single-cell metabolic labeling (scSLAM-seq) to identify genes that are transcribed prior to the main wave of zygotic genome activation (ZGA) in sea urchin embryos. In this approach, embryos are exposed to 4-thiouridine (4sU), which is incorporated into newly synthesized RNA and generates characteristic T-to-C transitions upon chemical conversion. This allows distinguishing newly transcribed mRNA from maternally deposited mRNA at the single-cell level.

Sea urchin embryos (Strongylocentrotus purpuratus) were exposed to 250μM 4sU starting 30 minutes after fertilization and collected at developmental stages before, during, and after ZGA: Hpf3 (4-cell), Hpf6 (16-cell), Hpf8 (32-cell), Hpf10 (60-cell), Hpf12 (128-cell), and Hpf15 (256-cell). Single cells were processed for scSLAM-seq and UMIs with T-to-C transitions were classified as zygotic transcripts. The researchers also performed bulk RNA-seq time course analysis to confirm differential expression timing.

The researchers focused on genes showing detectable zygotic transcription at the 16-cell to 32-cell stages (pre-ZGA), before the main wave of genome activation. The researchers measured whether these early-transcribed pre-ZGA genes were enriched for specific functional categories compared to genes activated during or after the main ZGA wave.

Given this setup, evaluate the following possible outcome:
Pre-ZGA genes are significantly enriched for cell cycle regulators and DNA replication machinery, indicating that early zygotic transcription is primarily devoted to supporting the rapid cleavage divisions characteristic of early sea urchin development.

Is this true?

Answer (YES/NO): NO